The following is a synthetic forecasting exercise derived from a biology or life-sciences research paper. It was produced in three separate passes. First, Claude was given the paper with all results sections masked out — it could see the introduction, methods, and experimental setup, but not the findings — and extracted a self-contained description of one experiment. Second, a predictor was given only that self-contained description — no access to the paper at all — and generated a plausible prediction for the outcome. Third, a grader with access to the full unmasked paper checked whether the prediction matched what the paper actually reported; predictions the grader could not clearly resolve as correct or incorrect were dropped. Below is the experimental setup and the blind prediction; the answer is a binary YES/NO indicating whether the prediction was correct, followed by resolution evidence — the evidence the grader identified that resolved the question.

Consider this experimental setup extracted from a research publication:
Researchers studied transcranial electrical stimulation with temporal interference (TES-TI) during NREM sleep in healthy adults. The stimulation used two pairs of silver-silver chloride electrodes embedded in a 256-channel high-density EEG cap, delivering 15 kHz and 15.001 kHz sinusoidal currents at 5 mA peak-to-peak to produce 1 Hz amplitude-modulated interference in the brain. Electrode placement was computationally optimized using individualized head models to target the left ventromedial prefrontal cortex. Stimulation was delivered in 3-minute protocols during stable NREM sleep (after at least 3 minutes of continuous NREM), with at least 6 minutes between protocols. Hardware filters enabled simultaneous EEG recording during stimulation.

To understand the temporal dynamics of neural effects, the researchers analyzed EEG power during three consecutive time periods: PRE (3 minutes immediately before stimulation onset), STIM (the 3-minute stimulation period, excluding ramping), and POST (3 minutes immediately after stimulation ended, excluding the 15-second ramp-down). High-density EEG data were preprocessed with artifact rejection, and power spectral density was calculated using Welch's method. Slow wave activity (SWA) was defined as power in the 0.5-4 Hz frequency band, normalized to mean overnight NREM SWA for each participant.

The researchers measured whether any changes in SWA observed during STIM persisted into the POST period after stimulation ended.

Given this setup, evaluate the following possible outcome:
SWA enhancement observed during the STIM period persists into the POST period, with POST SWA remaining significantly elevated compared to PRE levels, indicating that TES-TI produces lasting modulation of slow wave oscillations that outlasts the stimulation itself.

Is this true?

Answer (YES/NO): YES